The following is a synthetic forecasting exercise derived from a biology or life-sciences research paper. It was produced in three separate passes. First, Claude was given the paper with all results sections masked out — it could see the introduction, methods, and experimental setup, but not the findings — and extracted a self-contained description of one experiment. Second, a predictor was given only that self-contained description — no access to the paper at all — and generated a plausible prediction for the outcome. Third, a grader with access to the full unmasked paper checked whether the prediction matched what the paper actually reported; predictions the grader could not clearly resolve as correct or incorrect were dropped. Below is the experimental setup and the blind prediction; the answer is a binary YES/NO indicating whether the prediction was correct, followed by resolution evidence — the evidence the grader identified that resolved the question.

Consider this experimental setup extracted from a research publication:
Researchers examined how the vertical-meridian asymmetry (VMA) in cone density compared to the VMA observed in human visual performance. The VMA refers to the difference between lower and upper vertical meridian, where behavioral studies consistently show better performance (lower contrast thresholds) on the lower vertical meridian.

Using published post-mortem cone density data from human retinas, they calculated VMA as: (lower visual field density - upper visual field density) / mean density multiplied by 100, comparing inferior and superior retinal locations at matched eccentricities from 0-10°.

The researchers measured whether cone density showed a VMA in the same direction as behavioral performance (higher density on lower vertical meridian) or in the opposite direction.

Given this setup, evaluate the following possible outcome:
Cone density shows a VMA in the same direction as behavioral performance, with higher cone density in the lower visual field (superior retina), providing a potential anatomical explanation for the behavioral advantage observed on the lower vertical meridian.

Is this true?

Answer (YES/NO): NO